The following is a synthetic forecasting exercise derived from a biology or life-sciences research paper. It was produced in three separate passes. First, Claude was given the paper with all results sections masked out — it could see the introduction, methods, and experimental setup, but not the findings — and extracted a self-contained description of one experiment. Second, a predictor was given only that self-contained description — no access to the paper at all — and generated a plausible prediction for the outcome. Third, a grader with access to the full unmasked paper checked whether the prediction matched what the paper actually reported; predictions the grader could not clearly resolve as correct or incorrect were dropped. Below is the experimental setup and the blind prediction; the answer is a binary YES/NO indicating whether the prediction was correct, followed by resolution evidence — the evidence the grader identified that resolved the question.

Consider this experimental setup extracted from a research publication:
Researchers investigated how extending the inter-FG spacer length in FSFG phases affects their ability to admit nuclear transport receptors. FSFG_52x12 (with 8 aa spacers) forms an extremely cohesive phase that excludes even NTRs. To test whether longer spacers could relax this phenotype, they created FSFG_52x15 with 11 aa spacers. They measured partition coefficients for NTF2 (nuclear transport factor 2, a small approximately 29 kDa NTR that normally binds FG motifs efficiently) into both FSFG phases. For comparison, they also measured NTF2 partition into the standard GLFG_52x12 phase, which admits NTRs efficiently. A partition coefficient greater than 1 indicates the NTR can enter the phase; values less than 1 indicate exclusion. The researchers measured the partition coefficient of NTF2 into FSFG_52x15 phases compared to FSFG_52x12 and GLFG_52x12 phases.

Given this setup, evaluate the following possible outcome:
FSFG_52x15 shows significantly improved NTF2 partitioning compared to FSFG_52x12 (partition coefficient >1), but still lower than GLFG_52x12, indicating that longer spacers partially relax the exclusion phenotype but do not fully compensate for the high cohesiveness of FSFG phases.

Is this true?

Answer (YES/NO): NO